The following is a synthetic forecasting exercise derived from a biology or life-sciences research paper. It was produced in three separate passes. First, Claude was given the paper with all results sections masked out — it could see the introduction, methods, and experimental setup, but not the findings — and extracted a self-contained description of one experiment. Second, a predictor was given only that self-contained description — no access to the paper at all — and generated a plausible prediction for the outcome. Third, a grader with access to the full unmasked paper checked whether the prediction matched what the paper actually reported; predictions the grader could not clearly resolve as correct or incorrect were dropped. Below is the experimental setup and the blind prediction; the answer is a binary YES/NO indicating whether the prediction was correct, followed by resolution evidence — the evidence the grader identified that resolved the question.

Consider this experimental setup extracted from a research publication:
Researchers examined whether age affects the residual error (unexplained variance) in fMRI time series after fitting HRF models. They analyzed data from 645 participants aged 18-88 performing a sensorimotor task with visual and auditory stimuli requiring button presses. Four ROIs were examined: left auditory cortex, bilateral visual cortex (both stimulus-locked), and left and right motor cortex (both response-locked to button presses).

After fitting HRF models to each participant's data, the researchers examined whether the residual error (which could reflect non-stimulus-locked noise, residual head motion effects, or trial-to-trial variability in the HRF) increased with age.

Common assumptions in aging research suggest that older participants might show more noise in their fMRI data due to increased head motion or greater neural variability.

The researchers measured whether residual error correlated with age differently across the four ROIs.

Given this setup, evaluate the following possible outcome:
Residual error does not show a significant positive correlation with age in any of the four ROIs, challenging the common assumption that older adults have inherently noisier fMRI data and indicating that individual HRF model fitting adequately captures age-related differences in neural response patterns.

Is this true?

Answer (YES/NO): NO